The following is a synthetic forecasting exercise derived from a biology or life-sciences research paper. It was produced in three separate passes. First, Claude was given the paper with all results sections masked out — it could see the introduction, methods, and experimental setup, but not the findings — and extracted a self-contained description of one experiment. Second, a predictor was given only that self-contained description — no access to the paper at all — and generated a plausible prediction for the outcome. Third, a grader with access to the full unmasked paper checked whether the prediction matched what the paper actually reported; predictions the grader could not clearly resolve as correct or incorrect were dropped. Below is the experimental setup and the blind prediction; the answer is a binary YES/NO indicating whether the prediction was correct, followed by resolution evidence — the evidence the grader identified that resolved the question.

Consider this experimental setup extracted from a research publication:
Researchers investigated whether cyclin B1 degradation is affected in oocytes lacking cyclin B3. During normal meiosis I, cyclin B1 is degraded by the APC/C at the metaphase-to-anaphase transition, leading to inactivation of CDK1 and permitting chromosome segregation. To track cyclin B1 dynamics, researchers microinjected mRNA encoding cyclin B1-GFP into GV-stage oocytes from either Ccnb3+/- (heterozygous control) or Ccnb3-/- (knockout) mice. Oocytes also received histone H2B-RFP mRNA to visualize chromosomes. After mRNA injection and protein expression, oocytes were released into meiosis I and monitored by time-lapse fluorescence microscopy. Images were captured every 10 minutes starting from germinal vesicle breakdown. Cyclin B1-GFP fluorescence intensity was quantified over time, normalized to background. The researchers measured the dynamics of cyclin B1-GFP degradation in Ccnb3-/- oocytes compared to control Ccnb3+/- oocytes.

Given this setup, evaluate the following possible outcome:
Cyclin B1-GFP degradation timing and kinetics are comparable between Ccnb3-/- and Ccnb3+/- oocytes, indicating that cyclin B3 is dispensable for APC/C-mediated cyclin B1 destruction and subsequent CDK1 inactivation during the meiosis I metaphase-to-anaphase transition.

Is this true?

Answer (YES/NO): NO